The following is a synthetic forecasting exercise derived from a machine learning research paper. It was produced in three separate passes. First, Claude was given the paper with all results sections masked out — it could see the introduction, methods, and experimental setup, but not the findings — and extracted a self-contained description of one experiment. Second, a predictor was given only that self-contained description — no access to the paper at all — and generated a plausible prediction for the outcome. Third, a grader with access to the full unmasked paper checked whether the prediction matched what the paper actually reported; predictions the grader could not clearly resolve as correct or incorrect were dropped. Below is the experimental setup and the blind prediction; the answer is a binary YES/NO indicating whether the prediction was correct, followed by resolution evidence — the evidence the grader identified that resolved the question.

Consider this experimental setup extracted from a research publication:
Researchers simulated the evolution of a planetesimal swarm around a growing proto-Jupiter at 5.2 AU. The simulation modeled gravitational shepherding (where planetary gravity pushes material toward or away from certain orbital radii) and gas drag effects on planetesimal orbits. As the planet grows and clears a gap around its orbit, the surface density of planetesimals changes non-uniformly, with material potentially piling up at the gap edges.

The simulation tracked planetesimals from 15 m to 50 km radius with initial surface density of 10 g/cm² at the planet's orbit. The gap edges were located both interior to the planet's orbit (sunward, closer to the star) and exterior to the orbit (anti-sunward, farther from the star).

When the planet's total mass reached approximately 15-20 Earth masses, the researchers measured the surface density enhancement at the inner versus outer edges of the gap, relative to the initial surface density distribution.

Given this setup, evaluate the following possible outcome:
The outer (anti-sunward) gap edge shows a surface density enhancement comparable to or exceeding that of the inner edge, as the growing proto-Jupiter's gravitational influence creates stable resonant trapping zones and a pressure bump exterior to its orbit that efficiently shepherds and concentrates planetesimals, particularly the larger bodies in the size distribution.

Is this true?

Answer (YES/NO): YES